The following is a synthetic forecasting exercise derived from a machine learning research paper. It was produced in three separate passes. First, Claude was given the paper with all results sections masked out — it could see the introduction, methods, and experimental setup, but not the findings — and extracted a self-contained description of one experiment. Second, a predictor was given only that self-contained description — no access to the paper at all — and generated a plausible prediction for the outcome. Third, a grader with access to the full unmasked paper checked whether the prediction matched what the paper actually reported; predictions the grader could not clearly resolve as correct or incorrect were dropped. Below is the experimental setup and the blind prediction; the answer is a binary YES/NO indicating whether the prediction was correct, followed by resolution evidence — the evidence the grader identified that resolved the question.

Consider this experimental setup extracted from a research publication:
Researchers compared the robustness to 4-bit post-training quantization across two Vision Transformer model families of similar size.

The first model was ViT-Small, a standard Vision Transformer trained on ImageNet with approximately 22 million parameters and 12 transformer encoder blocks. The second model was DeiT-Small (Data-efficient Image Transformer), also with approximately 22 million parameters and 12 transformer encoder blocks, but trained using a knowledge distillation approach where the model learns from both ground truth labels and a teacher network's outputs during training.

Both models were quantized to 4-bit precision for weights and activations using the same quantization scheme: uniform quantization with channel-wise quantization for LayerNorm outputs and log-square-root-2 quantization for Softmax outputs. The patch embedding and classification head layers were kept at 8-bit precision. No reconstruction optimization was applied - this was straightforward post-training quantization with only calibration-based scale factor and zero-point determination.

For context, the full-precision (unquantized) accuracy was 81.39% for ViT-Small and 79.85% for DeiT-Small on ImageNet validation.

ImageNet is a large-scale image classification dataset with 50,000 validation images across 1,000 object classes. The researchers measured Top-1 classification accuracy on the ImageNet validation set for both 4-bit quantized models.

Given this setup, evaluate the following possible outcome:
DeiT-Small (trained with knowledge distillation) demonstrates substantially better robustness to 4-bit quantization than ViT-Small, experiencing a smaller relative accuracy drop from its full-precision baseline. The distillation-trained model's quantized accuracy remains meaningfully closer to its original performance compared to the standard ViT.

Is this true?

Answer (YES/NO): YES